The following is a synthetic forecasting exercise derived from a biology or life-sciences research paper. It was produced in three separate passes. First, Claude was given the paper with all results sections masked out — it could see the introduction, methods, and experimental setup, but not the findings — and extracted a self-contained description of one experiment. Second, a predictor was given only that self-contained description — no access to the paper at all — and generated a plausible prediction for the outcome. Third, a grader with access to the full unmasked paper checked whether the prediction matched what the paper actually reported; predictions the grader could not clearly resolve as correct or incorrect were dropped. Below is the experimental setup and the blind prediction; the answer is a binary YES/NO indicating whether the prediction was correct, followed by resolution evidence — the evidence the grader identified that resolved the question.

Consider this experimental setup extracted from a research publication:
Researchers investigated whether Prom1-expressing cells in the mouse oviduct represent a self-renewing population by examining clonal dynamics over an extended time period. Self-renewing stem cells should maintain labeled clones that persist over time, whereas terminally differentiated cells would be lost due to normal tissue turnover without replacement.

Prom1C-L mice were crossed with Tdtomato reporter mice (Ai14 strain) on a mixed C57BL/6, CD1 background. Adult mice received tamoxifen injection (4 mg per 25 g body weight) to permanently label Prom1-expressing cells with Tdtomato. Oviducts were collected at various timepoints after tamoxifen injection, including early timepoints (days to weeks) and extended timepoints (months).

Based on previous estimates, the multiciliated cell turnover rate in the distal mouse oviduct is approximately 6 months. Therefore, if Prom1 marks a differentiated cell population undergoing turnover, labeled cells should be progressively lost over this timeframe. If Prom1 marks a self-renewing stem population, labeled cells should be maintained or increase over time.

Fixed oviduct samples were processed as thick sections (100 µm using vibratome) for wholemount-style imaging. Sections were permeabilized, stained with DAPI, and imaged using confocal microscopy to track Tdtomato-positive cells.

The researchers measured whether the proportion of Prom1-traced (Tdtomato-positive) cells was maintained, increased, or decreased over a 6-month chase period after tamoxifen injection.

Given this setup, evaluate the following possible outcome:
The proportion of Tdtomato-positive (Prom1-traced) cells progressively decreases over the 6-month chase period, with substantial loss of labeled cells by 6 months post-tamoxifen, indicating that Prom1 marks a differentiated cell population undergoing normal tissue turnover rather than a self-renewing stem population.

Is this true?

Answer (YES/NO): NO